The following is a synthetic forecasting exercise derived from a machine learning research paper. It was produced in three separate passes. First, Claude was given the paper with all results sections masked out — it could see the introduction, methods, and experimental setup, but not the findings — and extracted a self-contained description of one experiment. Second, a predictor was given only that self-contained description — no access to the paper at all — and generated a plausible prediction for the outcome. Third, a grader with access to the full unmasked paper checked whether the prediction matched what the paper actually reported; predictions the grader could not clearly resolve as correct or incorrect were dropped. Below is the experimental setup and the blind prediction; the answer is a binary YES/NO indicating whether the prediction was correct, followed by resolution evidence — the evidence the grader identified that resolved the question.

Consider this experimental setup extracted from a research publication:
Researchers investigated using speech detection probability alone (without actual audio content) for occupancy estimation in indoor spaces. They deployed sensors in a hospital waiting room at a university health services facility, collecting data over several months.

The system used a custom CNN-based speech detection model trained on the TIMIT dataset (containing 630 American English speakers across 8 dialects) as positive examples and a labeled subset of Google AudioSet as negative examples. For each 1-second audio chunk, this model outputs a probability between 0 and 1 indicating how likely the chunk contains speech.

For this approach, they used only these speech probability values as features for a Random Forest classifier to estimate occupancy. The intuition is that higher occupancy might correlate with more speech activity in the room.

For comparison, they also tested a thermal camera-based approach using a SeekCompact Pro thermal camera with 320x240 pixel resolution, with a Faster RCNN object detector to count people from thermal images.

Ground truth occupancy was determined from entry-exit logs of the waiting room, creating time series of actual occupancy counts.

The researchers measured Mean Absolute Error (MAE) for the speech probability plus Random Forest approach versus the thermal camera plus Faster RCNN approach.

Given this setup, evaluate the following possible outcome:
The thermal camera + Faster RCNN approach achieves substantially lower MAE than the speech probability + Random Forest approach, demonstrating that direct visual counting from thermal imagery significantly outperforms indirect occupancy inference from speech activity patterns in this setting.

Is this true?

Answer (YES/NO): NO